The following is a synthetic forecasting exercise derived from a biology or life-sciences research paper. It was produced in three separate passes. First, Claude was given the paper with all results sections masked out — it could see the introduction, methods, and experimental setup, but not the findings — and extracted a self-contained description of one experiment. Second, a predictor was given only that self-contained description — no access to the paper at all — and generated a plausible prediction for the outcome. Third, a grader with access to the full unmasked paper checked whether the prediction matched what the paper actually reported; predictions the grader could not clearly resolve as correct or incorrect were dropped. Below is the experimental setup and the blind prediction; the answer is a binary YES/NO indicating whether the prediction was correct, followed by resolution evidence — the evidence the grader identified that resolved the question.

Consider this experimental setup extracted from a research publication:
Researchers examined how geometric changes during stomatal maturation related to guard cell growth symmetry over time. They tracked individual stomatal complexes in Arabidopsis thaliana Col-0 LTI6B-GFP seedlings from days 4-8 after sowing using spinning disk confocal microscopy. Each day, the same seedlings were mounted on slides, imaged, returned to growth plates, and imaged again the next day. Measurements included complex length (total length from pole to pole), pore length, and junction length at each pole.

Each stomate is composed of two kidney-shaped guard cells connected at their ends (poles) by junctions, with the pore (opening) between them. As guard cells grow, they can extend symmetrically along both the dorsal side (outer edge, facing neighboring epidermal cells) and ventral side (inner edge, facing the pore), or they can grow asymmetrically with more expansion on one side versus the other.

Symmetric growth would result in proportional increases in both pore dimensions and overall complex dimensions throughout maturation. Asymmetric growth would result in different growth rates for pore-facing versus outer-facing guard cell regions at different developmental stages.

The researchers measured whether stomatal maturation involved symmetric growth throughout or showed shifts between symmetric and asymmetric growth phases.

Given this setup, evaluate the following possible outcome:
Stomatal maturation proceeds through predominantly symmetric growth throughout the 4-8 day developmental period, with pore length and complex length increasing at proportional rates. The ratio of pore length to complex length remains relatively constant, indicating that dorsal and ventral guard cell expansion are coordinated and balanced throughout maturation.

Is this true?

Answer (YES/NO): NO